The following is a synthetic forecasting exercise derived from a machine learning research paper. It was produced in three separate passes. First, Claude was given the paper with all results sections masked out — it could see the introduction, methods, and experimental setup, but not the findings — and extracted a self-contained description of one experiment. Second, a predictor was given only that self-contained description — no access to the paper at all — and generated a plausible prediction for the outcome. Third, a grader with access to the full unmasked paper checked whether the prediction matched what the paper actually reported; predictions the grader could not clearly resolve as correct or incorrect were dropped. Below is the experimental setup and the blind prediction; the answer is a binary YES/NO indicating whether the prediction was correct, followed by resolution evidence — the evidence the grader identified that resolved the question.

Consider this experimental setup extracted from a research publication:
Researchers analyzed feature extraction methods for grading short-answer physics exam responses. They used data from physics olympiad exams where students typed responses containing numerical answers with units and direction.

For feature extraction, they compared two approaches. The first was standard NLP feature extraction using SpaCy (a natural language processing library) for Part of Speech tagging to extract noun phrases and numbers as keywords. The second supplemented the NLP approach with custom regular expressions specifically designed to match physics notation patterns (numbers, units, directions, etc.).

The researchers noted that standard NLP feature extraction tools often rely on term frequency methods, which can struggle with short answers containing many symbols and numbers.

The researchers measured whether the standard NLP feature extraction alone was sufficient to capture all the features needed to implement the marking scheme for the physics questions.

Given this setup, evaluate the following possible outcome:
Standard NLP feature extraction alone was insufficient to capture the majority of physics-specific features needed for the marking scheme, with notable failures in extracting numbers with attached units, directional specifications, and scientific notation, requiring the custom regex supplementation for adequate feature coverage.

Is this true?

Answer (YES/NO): NO